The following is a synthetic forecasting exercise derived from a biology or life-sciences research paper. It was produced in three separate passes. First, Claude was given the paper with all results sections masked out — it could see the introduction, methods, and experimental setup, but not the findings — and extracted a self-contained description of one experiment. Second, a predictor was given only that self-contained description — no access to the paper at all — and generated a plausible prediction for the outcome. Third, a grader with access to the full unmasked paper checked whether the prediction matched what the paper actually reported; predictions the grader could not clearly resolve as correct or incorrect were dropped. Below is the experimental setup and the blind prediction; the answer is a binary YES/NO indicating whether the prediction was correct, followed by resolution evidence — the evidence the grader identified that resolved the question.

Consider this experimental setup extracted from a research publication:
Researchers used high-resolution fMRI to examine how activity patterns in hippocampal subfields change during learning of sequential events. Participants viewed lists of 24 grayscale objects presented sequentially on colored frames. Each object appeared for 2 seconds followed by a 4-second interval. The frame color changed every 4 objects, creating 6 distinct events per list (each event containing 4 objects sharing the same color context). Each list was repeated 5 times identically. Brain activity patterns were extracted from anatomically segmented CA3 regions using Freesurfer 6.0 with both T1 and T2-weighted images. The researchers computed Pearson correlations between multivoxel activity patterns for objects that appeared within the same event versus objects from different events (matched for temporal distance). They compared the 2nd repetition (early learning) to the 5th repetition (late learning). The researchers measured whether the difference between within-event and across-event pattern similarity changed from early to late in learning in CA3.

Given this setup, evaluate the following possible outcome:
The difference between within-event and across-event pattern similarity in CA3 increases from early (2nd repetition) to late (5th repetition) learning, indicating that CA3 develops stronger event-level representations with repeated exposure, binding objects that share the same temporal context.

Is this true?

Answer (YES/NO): YES